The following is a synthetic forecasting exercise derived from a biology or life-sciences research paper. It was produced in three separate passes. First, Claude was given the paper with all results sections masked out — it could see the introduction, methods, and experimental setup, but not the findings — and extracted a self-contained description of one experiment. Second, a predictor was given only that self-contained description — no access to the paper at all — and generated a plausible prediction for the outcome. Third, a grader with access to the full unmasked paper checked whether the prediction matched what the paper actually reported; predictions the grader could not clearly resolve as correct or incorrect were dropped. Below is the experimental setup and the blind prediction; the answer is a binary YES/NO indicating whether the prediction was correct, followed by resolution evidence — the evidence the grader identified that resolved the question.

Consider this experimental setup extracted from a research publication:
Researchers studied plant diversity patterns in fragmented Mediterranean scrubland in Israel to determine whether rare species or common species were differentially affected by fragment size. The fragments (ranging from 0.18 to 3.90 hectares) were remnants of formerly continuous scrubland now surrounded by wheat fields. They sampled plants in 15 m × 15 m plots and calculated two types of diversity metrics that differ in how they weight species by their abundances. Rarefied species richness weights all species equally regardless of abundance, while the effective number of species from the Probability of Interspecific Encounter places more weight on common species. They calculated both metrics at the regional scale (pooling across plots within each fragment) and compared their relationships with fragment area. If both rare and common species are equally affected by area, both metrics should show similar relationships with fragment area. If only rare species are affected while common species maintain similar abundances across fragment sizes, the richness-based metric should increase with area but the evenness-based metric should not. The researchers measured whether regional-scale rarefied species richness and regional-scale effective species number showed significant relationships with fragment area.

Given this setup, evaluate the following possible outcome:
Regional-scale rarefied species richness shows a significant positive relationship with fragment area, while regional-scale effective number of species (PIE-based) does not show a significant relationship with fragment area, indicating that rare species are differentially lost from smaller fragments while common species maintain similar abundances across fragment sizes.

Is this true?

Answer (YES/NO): YES